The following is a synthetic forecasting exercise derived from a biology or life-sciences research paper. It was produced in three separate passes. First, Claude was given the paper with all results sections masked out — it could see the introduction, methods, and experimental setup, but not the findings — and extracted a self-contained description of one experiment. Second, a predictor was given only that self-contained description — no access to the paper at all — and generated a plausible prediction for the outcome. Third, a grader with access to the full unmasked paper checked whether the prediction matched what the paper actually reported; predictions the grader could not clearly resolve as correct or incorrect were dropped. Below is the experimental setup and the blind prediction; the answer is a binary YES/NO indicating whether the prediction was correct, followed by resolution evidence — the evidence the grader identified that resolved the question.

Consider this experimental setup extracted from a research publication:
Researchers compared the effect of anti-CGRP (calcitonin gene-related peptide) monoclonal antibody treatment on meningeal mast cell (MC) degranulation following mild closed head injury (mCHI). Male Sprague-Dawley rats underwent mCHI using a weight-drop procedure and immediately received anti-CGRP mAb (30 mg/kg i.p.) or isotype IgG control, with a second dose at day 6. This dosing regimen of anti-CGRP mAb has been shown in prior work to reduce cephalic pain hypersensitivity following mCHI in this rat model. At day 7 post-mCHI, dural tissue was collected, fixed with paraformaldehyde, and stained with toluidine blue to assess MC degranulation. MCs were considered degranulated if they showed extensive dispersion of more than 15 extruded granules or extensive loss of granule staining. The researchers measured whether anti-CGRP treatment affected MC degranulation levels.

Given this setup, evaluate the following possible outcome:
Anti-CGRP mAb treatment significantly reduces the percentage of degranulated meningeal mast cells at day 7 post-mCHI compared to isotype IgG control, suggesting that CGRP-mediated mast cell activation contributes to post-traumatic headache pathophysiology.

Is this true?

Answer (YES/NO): NO